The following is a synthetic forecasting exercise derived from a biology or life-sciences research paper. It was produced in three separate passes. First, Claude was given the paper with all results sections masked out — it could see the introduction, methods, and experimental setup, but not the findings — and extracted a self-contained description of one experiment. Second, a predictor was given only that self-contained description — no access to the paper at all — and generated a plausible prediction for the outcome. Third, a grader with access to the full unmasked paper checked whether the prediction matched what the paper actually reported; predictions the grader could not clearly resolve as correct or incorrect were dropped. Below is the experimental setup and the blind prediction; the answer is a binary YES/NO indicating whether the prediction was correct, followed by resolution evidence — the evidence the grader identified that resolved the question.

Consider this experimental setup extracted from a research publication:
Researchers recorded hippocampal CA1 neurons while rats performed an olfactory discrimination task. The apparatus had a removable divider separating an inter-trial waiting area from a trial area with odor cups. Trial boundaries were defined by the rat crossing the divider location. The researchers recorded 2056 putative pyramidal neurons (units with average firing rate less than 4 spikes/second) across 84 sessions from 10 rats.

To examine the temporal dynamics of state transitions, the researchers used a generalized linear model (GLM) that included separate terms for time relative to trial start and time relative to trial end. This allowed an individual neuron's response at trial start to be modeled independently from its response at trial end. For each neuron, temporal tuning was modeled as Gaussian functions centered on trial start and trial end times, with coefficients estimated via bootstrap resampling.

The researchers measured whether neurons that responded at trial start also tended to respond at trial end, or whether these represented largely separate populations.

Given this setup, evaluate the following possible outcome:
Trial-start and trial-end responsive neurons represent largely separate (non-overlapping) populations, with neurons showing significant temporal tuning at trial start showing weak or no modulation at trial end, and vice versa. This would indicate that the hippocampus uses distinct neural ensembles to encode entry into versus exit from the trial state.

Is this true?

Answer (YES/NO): NO